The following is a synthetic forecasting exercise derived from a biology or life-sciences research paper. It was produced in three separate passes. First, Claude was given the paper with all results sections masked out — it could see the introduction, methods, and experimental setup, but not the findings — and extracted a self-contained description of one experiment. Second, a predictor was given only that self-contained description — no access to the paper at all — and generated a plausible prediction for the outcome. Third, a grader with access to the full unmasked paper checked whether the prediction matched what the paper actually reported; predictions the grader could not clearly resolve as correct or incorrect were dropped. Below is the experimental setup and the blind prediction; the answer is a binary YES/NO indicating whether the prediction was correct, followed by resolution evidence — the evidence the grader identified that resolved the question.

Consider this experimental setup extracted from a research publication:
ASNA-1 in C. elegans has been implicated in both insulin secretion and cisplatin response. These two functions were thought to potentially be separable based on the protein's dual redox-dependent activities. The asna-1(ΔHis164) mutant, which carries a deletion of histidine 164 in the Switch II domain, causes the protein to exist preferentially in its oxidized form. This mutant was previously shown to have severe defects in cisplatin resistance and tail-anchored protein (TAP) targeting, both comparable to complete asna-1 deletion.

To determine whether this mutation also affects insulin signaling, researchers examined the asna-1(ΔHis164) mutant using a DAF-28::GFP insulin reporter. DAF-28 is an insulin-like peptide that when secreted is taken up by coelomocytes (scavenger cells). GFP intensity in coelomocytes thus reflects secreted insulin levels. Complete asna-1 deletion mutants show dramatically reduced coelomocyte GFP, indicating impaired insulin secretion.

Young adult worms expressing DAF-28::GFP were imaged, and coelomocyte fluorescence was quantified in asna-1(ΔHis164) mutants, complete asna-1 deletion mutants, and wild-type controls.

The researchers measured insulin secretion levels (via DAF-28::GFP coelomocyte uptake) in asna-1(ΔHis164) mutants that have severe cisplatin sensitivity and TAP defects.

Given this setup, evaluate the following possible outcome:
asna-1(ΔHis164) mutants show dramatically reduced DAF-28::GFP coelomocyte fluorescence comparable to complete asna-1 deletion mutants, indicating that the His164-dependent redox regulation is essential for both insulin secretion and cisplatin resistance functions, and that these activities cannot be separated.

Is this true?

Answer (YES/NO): NO